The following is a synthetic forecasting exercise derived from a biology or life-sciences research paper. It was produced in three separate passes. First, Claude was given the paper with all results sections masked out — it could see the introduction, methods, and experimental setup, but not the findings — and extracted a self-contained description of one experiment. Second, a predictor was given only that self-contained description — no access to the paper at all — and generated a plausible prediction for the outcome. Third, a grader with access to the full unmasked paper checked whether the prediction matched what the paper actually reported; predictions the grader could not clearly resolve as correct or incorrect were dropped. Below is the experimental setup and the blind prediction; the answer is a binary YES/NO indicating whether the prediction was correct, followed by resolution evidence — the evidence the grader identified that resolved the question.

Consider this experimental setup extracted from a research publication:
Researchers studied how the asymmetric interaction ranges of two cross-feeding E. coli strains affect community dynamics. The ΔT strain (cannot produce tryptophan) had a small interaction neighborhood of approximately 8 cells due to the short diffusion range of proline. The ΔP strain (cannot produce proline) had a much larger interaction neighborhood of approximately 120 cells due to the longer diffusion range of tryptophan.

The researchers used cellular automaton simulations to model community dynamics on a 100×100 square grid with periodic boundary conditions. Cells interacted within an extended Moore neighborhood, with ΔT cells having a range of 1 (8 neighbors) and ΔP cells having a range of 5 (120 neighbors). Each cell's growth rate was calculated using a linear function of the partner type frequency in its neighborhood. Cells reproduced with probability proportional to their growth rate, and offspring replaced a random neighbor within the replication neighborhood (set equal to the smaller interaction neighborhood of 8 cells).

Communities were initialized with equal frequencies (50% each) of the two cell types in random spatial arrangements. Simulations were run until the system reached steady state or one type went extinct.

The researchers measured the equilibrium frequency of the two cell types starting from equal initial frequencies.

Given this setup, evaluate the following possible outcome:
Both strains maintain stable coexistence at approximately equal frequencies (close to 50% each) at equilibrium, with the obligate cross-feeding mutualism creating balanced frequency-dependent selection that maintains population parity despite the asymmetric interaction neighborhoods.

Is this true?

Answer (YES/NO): NO